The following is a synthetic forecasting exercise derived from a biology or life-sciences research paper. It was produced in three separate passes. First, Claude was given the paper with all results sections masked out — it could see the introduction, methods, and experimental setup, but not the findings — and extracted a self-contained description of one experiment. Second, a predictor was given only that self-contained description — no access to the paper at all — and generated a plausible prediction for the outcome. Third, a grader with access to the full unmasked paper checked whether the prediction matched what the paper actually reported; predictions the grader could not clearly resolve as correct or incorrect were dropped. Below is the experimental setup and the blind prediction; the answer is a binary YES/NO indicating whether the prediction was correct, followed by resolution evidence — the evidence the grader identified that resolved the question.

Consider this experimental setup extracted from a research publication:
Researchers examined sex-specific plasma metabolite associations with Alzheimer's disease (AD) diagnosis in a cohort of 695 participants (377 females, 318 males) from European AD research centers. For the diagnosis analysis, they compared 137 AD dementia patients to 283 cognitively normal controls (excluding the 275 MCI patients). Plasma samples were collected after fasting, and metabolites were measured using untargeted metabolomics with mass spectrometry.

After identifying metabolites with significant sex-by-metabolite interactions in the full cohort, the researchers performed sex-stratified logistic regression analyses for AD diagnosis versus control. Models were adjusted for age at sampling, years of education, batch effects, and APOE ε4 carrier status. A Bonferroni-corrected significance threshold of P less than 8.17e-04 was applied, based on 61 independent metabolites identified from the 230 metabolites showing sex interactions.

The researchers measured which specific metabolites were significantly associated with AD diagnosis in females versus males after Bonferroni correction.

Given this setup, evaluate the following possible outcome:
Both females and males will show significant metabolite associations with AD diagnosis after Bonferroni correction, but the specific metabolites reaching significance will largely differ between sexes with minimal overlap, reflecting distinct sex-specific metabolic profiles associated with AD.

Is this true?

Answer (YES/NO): YES